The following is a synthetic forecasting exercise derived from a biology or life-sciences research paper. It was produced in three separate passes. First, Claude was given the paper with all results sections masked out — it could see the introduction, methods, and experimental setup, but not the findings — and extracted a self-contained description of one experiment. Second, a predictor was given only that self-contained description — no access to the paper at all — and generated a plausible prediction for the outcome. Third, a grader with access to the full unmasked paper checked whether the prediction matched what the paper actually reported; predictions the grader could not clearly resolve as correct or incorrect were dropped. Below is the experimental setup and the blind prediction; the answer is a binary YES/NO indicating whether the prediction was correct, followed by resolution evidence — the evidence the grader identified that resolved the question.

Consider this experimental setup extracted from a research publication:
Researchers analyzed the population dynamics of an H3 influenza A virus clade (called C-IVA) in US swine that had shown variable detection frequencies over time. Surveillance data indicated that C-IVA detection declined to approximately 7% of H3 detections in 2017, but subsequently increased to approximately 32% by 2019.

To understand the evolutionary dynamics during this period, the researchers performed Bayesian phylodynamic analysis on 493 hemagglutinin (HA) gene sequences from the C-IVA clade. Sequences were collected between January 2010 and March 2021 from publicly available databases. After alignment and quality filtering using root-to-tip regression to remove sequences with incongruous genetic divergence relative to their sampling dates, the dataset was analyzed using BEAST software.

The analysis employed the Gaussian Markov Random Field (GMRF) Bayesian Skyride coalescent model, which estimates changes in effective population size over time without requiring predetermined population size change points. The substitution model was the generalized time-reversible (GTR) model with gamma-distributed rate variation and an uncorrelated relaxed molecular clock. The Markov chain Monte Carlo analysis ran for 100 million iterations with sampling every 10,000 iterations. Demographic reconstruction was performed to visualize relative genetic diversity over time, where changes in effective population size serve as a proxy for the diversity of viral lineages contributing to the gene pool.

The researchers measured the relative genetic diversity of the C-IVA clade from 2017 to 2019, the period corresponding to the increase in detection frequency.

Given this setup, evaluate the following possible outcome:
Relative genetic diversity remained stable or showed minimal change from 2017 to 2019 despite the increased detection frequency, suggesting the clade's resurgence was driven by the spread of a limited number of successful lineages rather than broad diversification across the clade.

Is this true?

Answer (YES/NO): YES